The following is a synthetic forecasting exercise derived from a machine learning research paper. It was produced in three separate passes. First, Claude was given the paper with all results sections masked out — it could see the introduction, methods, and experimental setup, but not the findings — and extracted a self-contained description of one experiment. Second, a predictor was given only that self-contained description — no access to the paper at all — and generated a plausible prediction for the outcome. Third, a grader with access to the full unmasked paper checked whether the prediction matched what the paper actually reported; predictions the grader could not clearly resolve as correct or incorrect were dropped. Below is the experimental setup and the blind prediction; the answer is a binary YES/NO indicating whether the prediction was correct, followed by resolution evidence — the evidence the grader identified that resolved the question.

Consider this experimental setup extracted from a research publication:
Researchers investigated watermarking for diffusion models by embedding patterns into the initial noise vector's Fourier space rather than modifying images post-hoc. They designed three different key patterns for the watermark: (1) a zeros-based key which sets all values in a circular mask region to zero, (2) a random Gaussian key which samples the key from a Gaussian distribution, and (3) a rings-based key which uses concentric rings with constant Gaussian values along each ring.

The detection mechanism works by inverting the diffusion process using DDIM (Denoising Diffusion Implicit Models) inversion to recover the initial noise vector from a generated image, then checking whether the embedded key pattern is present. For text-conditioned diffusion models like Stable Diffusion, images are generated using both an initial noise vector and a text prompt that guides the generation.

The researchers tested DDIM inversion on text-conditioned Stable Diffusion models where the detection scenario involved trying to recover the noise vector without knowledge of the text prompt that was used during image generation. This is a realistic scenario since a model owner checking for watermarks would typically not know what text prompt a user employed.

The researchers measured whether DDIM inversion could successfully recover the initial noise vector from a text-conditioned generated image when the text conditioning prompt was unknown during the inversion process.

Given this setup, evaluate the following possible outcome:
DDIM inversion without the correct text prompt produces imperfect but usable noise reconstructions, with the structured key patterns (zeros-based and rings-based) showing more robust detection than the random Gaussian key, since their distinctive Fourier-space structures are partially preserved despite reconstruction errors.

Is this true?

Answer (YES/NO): NO